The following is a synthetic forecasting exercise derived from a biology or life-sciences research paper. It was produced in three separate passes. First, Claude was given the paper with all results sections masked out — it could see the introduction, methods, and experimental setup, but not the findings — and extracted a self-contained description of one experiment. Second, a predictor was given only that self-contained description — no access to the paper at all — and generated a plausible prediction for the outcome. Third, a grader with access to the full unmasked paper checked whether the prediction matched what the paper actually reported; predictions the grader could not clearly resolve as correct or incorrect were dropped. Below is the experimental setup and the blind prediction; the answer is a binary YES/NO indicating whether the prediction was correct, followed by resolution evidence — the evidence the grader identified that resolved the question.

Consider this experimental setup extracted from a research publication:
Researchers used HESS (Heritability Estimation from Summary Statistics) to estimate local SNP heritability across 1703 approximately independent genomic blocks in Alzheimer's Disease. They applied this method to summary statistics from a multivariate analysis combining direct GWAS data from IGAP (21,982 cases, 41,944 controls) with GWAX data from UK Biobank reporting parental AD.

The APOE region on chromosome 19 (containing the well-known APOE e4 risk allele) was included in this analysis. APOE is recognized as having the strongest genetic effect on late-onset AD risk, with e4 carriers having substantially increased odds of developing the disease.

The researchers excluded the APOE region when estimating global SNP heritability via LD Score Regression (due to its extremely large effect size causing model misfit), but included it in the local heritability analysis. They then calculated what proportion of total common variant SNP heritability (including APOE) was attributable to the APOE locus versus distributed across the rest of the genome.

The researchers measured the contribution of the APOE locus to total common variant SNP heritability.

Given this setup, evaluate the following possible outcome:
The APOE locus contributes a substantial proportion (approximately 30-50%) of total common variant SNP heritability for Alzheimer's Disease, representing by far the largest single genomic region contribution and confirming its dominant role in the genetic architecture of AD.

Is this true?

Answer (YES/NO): NO